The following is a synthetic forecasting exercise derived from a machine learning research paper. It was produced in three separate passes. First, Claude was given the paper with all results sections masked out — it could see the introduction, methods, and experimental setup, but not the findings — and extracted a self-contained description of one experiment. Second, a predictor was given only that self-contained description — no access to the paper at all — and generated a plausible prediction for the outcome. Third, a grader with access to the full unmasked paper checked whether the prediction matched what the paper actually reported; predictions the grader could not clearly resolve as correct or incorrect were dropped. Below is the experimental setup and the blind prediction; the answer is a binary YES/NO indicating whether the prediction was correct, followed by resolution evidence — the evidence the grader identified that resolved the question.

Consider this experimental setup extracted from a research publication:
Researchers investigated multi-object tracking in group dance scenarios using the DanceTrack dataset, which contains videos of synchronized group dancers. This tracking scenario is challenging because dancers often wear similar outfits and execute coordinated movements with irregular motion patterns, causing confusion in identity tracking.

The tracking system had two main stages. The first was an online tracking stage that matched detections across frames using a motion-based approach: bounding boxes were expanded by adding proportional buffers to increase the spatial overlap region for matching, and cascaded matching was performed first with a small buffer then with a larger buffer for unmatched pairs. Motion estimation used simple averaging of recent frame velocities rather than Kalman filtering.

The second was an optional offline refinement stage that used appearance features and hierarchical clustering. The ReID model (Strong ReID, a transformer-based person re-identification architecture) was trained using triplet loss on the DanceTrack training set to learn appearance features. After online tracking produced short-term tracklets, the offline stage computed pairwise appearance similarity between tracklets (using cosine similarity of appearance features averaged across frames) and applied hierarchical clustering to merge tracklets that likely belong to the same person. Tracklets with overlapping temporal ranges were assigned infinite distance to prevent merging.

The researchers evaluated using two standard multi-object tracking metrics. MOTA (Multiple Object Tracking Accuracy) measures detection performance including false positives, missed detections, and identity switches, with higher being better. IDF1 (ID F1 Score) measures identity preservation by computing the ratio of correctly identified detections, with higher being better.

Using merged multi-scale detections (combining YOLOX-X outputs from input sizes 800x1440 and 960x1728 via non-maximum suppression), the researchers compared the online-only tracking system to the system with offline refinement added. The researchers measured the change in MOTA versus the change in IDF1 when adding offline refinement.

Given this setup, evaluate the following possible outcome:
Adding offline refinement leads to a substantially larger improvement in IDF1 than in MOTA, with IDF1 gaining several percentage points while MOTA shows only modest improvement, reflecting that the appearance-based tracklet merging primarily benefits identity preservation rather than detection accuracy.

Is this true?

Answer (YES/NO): YES